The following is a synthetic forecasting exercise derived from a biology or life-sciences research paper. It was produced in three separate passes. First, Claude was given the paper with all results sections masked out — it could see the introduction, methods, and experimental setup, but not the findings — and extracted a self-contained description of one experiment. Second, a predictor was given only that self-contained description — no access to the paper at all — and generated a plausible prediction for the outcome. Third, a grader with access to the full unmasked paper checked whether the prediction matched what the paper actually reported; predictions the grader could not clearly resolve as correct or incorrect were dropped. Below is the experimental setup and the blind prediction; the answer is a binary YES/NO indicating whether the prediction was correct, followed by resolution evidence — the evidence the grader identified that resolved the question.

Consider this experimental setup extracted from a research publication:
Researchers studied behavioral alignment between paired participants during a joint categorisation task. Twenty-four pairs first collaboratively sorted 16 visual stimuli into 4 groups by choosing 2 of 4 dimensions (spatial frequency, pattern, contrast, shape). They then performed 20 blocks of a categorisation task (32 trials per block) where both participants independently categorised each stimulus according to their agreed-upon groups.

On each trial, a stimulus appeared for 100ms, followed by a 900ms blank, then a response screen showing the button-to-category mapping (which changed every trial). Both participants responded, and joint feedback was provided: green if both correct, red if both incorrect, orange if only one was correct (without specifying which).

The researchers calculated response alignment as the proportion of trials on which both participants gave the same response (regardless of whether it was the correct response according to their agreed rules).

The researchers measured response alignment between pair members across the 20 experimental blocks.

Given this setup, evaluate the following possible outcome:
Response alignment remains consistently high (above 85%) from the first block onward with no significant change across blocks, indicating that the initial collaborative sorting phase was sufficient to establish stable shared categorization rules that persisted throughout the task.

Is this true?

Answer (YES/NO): NO